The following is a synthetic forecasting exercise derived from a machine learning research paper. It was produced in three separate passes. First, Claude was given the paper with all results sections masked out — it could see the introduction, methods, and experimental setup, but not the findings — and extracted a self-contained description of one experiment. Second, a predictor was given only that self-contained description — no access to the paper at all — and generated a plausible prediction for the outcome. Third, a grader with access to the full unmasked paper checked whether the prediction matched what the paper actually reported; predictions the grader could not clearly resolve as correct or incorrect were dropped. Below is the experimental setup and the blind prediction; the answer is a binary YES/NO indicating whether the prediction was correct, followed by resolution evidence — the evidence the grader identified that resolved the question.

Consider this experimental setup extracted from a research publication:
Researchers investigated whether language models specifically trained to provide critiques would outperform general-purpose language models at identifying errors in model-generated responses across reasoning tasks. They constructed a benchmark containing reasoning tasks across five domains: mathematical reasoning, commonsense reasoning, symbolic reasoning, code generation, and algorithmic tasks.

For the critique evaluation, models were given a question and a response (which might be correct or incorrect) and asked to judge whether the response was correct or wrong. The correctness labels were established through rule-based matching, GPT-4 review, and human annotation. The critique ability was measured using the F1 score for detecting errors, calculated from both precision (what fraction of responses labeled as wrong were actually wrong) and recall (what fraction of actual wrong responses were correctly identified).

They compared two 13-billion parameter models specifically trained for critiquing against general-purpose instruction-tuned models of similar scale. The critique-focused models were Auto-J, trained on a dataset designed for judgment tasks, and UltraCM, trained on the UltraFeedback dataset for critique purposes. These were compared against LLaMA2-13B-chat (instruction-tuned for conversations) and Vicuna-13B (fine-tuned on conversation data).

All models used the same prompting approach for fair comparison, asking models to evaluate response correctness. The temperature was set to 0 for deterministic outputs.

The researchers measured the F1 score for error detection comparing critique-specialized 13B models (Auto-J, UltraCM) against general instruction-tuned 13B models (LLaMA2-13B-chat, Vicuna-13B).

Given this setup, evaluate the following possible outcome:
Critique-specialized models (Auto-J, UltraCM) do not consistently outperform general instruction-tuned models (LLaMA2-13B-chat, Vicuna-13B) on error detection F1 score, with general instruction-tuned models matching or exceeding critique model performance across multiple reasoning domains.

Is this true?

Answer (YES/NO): NO